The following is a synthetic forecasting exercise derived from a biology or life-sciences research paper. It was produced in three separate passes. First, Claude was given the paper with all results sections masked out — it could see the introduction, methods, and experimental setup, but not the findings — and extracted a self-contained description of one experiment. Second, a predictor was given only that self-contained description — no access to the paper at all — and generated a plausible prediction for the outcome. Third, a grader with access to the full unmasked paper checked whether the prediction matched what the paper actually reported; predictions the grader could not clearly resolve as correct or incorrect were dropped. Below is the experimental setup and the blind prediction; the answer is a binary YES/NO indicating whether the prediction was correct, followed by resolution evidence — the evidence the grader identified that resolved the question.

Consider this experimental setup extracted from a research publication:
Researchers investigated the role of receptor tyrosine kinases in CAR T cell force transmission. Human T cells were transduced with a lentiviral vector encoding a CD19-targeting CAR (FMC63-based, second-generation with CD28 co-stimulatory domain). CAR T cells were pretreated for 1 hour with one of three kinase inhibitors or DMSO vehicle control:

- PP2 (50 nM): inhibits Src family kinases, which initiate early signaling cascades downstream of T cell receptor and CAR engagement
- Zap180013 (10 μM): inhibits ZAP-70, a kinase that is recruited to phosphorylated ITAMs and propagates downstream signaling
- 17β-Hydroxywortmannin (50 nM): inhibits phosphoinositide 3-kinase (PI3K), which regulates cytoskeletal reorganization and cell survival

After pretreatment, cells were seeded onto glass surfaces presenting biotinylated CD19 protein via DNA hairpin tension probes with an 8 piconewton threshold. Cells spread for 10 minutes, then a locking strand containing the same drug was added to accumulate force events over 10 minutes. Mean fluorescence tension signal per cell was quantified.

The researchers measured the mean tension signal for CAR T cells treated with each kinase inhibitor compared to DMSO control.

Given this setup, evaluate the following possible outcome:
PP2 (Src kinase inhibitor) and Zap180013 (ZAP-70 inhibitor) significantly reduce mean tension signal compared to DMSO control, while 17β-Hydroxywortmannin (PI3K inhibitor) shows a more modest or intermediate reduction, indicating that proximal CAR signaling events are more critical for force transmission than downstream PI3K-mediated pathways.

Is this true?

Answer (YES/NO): NO